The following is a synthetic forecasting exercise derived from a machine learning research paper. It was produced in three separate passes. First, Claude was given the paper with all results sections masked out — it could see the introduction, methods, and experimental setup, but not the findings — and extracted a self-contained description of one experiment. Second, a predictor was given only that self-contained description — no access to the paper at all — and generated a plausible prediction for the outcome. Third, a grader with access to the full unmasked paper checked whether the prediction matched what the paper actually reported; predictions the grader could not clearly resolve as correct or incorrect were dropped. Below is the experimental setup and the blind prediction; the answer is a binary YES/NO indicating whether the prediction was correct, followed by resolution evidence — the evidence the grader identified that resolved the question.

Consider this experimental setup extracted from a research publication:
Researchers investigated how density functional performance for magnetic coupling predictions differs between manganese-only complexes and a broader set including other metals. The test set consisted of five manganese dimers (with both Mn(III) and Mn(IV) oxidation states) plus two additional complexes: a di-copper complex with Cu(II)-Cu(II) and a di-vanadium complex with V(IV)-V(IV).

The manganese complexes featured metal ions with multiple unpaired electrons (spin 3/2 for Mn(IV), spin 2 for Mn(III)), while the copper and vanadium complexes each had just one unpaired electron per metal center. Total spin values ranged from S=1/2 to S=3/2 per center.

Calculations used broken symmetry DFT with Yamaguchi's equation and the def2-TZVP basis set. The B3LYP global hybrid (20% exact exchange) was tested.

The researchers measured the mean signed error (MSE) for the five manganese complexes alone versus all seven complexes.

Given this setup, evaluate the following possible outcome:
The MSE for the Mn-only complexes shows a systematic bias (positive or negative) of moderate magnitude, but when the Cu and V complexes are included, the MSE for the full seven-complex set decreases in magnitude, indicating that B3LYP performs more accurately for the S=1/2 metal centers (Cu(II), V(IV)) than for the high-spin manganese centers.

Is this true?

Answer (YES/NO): NO